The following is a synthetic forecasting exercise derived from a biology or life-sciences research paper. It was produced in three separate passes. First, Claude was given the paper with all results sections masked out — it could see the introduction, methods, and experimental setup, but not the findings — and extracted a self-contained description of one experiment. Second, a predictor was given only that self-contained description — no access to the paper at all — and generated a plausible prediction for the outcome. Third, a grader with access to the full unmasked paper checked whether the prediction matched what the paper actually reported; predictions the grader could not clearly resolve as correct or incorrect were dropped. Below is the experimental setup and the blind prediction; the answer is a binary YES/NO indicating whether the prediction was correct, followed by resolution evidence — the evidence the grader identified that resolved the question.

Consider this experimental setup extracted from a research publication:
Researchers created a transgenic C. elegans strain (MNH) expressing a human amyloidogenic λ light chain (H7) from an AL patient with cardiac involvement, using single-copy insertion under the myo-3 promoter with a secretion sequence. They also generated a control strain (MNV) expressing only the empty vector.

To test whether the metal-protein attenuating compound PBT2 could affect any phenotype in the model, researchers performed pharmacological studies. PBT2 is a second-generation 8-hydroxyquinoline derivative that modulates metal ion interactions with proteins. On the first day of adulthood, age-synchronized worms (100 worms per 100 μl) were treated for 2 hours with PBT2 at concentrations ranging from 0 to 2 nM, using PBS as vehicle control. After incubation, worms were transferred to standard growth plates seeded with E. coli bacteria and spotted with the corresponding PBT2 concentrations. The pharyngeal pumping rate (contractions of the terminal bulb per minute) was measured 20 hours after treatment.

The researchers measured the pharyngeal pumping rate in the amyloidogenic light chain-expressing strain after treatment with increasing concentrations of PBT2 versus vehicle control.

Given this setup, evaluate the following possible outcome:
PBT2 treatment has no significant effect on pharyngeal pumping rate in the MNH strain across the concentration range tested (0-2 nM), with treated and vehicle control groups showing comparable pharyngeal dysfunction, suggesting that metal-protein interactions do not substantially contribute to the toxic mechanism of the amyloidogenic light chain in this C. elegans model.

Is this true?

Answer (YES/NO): NO